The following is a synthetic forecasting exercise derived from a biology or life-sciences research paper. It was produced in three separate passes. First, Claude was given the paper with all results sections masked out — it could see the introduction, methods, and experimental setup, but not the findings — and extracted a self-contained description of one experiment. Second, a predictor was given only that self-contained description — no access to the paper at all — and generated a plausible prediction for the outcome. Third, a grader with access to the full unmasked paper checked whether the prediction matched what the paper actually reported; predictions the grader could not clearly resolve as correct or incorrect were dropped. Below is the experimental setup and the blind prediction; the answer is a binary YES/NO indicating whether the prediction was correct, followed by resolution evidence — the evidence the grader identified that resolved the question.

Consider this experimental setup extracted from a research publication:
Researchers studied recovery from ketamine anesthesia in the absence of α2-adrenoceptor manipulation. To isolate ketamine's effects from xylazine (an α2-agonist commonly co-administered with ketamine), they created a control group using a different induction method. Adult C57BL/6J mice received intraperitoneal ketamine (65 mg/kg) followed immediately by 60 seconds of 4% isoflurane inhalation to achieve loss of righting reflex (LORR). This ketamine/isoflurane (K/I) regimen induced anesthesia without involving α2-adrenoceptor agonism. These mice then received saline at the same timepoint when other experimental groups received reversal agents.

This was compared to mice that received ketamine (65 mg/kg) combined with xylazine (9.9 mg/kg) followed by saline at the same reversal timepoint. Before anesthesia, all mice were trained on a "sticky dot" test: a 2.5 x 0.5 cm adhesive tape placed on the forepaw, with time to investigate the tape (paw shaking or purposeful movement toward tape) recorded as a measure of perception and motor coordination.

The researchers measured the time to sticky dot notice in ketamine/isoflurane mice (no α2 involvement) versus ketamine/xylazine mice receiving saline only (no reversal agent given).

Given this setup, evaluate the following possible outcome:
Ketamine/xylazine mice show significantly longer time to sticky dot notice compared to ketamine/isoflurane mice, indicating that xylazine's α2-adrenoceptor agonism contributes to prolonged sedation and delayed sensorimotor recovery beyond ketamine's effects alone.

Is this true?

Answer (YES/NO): YES